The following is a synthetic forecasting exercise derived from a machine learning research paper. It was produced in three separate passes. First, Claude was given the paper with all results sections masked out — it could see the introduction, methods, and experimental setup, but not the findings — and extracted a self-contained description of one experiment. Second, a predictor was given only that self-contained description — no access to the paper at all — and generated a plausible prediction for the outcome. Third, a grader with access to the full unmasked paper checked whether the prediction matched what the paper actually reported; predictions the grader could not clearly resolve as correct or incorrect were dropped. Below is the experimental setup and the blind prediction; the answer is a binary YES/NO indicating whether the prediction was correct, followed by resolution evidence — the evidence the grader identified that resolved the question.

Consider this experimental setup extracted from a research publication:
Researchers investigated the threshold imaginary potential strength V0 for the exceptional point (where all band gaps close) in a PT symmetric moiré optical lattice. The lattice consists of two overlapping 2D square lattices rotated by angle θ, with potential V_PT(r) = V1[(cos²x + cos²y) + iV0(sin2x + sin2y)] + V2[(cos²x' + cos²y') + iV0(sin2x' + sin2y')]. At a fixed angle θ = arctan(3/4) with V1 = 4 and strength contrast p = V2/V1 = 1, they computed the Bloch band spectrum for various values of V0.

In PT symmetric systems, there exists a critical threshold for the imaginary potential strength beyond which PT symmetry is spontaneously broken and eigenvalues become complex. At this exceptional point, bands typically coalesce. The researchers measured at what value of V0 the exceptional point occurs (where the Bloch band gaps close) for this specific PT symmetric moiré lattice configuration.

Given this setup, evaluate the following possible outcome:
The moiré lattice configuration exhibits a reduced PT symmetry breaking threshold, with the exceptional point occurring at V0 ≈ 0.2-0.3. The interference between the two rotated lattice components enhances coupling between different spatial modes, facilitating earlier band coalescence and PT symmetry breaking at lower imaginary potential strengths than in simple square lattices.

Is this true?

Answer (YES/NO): NO